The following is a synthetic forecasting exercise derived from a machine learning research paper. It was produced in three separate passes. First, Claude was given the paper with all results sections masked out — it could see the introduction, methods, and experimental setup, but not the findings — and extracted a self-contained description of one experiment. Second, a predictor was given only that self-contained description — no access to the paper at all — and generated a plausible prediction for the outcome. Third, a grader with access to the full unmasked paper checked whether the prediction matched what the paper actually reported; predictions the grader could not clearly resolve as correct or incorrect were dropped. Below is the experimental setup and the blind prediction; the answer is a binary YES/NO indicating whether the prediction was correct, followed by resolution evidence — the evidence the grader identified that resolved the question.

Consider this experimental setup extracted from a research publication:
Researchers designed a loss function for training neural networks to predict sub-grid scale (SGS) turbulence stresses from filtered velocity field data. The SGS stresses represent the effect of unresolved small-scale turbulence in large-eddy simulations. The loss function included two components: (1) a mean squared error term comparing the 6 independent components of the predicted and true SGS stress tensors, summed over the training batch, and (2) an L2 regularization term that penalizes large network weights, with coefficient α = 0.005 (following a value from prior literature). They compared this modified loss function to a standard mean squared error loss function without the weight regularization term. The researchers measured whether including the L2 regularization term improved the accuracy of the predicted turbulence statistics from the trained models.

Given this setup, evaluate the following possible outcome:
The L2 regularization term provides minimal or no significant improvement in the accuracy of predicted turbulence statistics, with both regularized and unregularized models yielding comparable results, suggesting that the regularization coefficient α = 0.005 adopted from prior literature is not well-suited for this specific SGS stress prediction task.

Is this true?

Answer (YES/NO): NO